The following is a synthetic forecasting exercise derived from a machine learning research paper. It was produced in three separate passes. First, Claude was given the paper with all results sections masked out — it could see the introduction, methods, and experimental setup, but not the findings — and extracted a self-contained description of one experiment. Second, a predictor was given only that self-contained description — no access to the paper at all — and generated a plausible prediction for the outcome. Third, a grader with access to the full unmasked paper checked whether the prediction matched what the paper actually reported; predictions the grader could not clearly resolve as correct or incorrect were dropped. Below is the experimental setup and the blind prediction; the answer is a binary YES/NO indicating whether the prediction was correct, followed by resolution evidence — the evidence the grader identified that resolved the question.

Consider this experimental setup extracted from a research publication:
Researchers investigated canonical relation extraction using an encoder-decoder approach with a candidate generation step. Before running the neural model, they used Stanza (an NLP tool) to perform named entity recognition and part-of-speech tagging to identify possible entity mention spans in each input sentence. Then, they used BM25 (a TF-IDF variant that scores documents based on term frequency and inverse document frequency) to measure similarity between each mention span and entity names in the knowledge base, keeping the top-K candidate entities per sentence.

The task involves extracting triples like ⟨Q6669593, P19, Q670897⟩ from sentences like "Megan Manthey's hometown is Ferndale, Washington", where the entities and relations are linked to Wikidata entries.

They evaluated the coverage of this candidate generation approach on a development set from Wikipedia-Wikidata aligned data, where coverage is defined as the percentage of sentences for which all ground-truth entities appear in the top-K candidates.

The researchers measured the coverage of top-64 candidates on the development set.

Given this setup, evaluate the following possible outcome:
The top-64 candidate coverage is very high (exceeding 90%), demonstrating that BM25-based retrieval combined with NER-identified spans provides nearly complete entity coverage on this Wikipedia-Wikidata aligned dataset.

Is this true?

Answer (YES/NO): YES